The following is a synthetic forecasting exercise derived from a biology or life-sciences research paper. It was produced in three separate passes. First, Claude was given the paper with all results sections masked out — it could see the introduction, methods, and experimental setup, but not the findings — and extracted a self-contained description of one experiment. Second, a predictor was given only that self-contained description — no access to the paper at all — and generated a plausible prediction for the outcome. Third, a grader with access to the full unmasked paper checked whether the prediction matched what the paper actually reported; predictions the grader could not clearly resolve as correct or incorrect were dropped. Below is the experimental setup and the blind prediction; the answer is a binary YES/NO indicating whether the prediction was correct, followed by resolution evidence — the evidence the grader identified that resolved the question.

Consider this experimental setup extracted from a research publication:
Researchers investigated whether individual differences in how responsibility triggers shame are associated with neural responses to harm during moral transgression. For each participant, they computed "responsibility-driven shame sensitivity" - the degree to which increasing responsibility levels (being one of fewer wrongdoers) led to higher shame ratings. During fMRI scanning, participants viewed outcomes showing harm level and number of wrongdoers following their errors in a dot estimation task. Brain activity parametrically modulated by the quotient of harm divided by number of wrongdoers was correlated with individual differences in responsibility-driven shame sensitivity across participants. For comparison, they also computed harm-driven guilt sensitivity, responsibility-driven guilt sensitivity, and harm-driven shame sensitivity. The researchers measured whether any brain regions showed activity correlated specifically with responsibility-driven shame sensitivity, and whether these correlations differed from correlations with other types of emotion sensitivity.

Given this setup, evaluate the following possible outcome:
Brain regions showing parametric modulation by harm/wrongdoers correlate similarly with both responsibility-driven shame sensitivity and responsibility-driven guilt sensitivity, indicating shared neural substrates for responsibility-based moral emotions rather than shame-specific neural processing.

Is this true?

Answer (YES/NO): NO